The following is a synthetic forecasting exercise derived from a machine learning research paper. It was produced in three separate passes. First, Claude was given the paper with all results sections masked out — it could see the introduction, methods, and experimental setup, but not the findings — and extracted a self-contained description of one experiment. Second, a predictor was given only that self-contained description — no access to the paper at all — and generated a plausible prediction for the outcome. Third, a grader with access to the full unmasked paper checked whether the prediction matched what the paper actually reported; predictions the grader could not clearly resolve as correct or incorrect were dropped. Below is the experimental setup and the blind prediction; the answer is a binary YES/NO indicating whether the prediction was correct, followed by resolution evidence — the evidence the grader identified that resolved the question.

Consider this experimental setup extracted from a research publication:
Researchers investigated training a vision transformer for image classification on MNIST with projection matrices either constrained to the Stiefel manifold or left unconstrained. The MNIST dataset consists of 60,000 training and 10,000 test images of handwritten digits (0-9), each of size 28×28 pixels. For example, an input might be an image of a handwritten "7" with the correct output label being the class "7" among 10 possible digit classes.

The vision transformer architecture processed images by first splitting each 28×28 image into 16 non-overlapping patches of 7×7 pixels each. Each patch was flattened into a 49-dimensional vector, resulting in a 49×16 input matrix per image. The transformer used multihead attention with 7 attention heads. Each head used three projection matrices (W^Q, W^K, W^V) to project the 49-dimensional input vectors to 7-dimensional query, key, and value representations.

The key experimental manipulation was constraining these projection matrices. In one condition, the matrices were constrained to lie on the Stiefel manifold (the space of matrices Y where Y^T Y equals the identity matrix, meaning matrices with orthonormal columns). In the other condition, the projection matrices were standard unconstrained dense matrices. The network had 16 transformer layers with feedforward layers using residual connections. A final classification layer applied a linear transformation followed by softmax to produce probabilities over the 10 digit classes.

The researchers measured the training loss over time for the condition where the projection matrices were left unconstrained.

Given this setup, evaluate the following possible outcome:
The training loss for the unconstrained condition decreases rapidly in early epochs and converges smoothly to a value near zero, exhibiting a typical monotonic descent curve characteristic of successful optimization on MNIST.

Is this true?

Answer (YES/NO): NO